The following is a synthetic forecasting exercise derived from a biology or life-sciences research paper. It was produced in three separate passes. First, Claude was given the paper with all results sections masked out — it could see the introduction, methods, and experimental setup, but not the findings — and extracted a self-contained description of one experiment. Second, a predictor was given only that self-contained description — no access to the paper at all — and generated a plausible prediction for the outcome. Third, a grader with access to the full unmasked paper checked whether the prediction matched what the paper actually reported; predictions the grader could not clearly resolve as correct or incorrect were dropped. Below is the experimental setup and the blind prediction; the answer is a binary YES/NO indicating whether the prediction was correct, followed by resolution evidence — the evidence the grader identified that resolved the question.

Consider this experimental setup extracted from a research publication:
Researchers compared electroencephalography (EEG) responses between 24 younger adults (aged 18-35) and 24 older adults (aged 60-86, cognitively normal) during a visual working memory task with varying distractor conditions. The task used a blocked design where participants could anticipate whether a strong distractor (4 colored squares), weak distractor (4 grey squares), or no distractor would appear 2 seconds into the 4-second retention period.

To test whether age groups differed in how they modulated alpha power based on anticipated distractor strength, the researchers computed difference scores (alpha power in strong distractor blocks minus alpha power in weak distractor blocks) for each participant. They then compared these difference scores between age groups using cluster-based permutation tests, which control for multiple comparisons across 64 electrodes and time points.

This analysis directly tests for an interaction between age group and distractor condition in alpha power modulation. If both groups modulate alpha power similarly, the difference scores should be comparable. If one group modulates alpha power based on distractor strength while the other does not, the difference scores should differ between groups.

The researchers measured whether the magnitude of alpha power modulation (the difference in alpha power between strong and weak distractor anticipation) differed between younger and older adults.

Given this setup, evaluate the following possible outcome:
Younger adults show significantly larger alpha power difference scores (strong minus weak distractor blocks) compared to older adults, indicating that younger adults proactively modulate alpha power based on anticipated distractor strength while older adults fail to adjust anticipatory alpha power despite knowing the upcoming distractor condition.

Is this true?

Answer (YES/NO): NO